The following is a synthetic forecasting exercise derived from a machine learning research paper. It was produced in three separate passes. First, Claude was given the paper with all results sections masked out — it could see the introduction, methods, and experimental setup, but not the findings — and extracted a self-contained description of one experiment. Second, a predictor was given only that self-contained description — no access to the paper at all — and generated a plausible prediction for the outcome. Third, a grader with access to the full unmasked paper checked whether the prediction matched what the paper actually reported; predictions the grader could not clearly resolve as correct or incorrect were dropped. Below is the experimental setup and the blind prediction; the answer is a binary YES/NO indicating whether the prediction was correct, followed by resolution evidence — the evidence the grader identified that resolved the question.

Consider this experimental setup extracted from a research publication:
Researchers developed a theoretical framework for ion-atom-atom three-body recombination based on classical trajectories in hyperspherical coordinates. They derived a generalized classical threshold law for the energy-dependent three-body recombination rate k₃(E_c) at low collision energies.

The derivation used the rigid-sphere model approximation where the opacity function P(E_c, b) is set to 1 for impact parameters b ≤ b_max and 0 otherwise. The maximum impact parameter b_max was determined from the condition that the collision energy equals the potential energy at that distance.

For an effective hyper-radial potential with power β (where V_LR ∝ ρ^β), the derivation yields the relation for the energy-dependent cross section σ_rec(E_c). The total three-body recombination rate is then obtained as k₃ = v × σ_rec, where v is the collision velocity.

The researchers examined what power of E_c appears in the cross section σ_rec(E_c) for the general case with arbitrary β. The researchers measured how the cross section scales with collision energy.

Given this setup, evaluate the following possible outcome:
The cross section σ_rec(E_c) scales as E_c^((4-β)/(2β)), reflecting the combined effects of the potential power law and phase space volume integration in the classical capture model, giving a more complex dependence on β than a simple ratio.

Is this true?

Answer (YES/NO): NO